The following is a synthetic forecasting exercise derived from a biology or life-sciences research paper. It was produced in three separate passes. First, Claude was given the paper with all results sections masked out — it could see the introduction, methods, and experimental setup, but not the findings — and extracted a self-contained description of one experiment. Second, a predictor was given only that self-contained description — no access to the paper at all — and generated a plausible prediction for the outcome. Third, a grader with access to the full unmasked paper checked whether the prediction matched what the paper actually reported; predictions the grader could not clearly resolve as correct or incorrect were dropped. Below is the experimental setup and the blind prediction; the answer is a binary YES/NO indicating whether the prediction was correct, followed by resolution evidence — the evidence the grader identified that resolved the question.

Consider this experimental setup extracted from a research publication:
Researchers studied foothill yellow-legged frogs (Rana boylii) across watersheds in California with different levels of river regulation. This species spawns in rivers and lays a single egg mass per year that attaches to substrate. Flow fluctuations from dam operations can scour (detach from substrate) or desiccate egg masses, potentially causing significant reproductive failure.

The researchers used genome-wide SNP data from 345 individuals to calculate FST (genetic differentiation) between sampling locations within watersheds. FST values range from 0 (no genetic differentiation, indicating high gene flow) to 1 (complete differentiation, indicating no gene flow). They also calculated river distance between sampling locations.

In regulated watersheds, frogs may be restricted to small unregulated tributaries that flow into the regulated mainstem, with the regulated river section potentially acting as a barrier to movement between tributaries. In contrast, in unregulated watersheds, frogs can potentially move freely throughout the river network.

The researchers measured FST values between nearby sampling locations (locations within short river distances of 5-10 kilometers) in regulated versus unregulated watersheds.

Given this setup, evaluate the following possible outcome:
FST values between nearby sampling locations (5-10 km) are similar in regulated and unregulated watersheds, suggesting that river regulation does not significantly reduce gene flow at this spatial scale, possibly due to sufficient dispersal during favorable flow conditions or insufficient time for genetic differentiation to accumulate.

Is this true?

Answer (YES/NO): NO